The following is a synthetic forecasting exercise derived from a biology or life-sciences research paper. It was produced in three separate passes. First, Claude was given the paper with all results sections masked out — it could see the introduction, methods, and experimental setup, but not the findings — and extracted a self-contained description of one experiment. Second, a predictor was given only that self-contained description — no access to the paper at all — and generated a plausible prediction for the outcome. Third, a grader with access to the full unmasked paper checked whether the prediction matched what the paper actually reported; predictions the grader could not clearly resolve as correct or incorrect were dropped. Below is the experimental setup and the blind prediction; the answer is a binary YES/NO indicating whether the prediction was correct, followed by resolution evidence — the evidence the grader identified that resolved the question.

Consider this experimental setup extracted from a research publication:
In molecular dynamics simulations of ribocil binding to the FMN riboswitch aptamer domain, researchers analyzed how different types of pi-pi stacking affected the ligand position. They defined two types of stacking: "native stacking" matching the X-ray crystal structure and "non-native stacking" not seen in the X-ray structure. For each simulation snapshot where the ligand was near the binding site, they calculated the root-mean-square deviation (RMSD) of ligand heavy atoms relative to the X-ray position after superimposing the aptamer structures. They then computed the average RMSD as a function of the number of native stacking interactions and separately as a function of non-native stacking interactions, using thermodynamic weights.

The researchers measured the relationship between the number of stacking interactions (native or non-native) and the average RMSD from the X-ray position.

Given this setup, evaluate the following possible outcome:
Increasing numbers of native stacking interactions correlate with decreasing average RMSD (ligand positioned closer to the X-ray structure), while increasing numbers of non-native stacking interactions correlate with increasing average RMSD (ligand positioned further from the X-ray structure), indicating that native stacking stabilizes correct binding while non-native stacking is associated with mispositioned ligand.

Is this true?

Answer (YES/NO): YES